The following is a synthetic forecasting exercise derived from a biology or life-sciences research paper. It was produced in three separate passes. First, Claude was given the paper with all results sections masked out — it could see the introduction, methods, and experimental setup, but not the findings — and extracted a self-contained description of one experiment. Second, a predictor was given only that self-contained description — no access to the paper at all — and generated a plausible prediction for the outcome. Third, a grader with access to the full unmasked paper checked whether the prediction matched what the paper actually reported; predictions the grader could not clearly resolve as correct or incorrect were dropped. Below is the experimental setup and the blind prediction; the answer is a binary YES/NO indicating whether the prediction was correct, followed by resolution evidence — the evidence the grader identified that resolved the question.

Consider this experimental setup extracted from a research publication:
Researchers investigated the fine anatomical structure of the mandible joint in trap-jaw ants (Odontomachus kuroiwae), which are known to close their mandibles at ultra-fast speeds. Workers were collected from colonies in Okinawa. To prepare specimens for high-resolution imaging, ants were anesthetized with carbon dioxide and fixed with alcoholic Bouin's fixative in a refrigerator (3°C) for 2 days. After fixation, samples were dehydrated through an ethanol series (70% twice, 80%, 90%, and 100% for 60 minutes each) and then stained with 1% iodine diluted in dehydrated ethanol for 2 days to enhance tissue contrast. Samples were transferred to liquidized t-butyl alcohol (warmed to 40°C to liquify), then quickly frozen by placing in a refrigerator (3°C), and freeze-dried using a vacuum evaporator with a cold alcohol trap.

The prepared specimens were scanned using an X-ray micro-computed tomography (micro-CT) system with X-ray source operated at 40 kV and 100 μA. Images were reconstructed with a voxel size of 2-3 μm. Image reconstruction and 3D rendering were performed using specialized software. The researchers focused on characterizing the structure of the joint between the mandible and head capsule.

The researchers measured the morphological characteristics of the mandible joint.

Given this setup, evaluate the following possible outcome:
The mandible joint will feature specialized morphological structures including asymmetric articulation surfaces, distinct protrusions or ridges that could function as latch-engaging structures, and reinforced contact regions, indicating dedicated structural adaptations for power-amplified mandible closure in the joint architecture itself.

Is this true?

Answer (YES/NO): YES